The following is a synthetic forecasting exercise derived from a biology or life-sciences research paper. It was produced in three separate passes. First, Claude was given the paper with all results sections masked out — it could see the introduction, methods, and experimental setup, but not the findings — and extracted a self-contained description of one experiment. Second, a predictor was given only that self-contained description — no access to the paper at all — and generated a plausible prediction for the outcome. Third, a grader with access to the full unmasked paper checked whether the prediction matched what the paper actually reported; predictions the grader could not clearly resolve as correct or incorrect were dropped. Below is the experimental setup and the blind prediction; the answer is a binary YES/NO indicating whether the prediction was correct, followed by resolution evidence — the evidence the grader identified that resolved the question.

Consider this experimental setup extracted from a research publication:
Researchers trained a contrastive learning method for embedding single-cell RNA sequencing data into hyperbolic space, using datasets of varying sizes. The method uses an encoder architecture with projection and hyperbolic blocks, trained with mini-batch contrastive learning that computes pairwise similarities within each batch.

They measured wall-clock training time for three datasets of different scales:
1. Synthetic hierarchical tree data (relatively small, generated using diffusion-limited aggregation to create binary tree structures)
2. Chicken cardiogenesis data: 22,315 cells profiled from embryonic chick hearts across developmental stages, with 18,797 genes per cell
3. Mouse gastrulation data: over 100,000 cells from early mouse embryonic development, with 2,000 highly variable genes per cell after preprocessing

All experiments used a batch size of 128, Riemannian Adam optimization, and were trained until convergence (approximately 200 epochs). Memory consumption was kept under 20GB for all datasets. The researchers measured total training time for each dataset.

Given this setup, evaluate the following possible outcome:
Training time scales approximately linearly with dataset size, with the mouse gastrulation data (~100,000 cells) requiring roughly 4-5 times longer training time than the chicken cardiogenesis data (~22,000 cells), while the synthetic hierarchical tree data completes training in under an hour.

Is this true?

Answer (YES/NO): YES